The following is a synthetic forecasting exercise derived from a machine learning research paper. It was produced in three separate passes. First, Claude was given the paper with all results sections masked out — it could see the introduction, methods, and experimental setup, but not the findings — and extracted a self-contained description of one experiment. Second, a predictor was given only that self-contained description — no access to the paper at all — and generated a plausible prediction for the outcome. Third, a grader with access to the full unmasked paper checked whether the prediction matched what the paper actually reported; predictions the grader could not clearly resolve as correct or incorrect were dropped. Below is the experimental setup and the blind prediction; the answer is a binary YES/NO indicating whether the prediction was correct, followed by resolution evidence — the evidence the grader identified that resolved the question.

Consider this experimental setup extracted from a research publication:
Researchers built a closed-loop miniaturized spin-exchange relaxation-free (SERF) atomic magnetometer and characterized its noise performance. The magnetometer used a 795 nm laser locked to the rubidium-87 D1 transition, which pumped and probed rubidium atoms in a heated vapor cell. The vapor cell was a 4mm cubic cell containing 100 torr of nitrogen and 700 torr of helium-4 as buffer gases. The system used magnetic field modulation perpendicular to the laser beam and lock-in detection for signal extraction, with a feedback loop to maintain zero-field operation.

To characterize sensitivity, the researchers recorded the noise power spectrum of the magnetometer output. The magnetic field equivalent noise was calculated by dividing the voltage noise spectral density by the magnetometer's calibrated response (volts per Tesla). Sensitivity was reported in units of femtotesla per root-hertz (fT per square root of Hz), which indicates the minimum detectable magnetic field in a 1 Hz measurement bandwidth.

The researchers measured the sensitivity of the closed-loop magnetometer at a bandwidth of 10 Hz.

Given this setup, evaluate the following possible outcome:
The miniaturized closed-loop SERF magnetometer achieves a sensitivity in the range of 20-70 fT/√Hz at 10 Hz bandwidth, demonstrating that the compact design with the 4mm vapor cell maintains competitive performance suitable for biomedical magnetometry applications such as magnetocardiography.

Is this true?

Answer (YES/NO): NO